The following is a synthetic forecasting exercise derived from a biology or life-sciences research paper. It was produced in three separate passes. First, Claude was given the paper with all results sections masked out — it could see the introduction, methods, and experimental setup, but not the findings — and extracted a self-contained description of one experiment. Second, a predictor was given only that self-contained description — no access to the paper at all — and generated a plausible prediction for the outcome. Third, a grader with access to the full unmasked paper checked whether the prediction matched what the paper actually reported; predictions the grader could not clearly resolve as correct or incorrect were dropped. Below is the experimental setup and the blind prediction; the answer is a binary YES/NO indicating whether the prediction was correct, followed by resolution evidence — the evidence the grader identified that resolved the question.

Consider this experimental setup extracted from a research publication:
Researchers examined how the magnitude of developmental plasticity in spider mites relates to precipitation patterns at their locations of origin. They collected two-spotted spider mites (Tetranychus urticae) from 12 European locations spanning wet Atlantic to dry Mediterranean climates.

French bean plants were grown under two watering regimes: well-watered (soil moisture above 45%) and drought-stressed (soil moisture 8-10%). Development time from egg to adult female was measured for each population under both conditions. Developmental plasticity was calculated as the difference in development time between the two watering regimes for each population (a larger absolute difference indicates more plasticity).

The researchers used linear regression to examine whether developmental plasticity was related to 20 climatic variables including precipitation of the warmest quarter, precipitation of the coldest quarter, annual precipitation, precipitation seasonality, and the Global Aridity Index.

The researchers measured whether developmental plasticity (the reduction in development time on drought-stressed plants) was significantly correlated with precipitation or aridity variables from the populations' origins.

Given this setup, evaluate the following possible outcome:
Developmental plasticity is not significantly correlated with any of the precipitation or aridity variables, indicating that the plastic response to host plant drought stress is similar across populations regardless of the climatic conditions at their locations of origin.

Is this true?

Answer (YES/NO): NO